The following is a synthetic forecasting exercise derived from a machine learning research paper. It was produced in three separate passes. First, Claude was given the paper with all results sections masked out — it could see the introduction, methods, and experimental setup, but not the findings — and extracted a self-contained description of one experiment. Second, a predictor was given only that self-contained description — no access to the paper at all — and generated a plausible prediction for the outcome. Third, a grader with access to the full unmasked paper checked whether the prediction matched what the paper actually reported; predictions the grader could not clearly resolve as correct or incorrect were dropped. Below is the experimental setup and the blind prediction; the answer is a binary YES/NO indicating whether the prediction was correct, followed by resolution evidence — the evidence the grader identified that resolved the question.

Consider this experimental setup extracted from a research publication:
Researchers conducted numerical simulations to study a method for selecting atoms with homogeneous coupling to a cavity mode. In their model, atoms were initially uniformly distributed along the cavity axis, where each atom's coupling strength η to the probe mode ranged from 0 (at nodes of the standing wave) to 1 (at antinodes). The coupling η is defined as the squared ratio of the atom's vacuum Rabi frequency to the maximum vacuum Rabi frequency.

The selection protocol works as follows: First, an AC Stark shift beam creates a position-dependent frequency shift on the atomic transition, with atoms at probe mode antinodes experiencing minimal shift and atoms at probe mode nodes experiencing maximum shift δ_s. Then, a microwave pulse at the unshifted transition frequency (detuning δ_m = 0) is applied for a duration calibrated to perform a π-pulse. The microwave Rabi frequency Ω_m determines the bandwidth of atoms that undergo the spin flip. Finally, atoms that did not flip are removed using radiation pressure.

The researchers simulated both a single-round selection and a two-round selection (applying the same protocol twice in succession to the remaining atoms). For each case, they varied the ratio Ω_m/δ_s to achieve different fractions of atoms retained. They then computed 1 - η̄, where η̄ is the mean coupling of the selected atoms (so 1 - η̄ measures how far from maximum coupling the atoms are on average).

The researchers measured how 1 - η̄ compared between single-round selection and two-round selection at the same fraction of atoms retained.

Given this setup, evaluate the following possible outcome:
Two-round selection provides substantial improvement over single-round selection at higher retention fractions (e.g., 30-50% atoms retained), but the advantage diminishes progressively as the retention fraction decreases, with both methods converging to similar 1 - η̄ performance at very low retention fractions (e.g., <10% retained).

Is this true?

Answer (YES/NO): NO